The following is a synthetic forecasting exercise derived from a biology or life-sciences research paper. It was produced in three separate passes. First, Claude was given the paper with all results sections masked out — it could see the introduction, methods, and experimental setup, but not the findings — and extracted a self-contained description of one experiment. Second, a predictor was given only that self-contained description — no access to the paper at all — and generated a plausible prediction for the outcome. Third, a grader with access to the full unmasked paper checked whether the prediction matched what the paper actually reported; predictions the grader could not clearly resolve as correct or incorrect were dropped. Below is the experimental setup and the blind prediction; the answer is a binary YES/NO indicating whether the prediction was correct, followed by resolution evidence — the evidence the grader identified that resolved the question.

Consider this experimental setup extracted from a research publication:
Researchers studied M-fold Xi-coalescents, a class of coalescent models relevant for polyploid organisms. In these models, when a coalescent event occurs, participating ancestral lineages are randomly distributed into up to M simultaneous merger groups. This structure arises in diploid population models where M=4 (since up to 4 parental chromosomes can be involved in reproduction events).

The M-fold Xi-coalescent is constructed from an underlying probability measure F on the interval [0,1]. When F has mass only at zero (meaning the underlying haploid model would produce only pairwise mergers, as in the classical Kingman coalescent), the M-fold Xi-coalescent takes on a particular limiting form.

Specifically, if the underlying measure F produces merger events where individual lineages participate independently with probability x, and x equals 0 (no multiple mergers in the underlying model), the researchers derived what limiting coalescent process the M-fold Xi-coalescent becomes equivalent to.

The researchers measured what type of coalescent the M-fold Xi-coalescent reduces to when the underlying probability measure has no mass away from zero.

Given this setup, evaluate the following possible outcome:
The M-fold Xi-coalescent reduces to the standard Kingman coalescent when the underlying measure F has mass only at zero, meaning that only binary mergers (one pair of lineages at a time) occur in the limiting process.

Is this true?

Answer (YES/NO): NO